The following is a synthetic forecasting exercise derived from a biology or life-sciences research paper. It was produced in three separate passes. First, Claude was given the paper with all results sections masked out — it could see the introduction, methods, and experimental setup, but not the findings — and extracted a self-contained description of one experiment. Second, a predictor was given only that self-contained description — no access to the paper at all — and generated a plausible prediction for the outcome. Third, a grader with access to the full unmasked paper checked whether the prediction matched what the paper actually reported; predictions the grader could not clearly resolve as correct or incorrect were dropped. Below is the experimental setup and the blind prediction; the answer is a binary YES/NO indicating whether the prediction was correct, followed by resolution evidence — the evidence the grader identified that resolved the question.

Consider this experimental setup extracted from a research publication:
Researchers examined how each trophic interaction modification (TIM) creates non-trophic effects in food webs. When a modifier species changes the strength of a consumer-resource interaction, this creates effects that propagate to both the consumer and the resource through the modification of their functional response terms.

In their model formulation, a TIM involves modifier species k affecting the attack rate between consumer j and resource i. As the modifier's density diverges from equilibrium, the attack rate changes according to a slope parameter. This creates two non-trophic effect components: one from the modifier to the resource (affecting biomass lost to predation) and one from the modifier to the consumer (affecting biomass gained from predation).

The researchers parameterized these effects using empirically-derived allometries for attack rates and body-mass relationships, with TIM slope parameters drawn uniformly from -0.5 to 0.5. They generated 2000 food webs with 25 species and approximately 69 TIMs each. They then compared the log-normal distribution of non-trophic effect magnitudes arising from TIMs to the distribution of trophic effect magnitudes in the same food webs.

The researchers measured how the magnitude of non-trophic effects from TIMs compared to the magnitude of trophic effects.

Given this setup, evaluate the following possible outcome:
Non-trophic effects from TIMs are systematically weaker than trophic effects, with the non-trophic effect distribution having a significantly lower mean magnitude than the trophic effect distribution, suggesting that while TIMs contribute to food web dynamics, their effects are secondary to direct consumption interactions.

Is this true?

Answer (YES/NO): NO